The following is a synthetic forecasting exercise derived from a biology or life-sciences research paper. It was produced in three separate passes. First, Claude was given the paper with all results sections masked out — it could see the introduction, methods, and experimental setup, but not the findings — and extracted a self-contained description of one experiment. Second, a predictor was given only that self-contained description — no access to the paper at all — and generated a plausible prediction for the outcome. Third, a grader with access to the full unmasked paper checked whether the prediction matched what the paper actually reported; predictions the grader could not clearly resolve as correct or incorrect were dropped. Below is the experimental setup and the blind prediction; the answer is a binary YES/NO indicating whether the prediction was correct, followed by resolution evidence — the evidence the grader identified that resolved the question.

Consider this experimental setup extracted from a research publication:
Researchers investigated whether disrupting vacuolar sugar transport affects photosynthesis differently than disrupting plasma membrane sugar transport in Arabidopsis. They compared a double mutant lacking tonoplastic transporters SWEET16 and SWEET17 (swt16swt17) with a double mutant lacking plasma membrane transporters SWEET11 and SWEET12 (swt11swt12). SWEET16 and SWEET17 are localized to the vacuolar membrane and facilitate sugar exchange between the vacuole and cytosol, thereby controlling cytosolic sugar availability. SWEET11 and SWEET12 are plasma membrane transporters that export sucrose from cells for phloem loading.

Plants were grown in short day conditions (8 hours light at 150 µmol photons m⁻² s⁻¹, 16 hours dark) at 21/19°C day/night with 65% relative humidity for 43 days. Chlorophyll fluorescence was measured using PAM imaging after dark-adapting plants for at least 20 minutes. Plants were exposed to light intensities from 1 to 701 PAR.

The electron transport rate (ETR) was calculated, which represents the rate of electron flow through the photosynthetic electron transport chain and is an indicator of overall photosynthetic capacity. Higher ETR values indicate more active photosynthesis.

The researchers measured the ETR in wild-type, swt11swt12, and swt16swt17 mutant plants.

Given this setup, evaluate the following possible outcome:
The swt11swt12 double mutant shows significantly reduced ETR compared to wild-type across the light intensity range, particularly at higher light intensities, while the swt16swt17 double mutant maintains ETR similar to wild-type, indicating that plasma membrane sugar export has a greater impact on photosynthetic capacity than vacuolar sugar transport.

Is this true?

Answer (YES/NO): YES